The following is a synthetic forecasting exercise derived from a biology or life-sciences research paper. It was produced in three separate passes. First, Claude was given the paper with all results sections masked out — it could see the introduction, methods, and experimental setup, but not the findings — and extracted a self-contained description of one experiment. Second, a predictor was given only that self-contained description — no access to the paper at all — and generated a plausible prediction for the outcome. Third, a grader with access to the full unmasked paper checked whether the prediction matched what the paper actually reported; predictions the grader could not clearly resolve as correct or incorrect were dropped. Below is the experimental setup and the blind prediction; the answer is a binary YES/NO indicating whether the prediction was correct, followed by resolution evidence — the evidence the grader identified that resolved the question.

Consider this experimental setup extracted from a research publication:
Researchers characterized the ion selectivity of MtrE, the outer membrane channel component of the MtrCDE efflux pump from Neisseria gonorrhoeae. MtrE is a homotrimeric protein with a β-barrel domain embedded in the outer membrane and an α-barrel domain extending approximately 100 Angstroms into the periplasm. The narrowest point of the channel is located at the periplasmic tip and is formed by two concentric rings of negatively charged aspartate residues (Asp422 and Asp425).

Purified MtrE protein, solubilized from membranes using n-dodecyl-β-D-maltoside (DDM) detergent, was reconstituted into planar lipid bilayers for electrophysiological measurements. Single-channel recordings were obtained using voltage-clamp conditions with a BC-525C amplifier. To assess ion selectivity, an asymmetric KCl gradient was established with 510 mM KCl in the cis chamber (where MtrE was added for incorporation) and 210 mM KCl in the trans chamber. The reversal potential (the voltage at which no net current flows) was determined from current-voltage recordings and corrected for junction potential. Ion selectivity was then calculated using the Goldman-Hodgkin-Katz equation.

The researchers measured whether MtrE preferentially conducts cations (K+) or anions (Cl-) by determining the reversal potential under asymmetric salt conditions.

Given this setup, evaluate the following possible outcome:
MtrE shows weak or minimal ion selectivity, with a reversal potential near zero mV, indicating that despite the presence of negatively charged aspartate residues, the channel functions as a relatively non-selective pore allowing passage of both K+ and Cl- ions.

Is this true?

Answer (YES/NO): NO